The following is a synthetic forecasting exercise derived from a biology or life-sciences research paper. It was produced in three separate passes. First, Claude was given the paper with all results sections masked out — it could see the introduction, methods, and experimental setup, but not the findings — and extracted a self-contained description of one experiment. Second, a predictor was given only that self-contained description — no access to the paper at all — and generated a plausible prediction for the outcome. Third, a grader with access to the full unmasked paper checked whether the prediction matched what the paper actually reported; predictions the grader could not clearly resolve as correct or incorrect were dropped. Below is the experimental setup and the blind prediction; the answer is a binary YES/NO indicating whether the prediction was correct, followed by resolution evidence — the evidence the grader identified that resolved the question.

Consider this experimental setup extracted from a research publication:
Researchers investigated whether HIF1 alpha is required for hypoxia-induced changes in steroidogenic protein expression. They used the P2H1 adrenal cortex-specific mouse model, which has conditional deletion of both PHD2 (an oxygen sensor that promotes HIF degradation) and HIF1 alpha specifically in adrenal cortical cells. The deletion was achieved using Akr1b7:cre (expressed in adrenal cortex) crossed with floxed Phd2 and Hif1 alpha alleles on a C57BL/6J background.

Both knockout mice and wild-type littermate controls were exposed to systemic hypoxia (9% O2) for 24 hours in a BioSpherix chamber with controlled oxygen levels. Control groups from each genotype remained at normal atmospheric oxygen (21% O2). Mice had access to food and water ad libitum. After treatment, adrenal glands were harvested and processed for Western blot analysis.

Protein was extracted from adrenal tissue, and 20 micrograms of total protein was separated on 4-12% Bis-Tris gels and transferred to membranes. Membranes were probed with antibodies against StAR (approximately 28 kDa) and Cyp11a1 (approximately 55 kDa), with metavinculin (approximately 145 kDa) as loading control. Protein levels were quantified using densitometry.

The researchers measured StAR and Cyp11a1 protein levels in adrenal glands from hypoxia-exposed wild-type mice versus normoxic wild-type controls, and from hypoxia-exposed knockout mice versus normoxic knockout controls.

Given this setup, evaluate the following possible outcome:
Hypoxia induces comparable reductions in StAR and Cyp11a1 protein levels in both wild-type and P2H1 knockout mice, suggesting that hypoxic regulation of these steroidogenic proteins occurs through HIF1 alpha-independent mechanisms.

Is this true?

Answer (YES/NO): NO